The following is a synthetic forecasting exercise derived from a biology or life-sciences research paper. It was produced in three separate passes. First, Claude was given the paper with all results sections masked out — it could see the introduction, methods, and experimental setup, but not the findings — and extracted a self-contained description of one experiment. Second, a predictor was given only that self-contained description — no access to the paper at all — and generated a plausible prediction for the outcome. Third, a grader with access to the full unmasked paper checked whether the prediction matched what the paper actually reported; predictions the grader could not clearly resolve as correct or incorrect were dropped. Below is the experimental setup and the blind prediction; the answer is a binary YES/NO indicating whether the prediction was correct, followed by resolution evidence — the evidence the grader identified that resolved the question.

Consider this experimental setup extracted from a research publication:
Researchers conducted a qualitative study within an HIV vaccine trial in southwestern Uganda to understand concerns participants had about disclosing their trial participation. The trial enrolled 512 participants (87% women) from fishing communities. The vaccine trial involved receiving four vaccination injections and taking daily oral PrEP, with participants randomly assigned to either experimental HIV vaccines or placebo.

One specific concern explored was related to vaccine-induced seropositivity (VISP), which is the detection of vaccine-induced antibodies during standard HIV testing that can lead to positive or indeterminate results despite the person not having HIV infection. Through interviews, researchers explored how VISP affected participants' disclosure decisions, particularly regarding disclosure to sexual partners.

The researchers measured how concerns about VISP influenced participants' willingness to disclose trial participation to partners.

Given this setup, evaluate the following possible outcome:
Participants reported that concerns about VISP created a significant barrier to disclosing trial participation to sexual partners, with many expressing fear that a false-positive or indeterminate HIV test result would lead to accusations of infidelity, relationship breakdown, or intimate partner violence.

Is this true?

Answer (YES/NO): YES